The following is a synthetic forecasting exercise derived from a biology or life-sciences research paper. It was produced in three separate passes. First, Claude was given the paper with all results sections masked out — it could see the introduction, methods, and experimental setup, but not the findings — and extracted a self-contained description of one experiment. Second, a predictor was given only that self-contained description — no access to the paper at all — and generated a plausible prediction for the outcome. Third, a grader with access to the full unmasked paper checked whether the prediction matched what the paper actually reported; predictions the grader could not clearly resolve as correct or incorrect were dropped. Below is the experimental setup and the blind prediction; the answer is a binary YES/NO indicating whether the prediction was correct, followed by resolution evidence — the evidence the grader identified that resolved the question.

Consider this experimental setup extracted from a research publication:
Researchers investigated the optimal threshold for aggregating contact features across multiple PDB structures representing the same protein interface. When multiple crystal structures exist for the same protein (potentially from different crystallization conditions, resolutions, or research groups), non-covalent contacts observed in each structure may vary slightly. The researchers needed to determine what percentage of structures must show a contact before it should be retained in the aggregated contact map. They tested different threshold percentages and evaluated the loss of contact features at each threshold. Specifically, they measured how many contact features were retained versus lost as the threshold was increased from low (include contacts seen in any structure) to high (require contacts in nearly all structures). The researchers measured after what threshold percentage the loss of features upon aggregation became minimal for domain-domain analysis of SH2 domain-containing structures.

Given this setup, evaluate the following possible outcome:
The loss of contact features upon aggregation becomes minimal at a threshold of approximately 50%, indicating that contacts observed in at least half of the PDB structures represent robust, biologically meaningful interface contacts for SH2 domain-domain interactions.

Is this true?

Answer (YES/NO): NO